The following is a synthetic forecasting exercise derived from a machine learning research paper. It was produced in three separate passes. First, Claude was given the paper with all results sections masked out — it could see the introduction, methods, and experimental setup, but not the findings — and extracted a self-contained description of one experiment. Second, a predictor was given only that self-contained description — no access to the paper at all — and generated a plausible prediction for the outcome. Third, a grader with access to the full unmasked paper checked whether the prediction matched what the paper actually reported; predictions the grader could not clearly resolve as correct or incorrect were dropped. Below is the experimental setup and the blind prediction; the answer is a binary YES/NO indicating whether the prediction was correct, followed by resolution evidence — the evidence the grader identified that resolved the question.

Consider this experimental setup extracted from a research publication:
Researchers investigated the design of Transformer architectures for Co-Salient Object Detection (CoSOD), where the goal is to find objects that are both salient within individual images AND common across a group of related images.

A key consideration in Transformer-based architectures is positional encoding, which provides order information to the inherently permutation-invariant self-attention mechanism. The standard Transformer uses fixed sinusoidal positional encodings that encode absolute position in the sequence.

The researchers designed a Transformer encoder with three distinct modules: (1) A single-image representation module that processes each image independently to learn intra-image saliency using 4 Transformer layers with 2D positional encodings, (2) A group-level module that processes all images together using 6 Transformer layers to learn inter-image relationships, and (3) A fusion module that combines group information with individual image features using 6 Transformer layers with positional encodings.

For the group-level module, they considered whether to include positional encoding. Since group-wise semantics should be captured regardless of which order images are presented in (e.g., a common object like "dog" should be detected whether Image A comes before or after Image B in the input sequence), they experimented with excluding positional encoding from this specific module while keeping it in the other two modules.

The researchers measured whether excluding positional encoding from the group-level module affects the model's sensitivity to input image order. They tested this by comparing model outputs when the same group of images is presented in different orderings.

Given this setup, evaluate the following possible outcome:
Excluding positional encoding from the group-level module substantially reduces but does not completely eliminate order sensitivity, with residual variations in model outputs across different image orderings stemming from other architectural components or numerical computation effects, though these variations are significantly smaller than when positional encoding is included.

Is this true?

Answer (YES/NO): NO